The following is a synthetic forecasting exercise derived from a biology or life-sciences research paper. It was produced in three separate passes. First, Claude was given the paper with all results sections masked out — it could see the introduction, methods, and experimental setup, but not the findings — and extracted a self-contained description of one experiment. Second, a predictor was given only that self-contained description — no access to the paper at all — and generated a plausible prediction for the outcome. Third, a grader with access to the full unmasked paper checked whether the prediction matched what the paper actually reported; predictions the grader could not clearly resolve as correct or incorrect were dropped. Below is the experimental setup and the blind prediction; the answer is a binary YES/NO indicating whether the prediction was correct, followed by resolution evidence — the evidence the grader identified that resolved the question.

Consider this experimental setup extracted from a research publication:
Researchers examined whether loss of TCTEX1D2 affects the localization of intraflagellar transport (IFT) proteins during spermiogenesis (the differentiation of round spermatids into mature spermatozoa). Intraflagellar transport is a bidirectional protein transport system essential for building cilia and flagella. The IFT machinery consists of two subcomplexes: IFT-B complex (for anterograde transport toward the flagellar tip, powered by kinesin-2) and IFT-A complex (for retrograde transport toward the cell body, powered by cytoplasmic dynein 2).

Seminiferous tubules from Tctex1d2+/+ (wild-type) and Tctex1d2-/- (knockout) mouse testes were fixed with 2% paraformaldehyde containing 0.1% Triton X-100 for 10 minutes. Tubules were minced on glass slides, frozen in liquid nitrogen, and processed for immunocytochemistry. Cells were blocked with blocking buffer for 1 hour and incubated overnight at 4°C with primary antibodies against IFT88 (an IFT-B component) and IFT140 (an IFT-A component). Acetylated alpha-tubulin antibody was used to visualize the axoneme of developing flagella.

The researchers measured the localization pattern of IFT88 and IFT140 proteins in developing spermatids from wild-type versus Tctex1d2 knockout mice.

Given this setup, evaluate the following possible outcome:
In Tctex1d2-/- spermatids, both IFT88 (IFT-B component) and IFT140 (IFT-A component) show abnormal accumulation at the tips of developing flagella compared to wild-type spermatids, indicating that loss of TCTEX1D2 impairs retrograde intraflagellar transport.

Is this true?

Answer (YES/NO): NO